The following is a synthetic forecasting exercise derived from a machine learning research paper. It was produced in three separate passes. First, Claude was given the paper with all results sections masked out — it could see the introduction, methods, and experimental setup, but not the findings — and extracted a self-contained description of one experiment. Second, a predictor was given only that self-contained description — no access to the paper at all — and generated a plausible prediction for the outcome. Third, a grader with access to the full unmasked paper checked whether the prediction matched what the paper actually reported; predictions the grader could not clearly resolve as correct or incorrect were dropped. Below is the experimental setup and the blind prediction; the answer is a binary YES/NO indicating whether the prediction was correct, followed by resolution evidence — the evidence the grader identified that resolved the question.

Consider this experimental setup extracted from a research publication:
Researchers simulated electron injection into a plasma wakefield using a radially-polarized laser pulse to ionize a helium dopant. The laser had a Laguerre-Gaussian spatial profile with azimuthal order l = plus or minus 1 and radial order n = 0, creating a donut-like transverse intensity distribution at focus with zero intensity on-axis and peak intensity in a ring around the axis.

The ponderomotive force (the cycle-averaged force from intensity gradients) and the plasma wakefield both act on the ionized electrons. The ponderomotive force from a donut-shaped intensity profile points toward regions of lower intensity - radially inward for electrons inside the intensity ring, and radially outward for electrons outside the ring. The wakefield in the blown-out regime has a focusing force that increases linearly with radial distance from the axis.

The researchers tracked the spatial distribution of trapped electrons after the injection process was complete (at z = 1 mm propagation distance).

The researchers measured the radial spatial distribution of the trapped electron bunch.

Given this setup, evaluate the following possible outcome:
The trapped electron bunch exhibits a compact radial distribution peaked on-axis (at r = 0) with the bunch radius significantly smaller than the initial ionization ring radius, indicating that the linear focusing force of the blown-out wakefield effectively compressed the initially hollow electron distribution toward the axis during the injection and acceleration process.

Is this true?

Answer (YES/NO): NO